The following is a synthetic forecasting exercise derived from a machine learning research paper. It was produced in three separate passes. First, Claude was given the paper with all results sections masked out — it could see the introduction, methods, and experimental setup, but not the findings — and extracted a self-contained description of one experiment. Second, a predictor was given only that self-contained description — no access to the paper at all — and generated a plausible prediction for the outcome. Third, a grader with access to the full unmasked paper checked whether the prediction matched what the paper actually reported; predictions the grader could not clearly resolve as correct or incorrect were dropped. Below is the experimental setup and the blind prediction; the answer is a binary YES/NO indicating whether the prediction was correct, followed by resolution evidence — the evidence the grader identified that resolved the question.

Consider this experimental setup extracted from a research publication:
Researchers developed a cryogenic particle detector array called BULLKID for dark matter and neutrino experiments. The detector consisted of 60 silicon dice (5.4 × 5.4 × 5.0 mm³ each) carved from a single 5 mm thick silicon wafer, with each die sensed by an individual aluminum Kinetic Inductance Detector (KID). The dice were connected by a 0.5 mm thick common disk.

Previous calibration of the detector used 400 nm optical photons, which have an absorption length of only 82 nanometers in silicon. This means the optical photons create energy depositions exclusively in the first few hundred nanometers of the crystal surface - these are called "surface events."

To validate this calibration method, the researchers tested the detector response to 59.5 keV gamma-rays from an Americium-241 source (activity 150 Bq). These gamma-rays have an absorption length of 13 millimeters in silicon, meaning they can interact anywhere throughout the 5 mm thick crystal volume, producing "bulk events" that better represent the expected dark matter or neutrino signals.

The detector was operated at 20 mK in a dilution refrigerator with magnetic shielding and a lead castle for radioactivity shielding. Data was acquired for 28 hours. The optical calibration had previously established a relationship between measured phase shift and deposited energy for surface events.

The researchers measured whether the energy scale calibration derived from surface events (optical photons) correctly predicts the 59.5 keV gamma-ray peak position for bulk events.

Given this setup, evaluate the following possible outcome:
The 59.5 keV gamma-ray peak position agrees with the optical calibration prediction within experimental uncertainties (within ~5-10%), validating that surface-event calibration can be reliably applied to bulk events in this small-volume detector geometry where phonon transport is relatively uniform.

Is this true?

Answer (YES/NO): NO